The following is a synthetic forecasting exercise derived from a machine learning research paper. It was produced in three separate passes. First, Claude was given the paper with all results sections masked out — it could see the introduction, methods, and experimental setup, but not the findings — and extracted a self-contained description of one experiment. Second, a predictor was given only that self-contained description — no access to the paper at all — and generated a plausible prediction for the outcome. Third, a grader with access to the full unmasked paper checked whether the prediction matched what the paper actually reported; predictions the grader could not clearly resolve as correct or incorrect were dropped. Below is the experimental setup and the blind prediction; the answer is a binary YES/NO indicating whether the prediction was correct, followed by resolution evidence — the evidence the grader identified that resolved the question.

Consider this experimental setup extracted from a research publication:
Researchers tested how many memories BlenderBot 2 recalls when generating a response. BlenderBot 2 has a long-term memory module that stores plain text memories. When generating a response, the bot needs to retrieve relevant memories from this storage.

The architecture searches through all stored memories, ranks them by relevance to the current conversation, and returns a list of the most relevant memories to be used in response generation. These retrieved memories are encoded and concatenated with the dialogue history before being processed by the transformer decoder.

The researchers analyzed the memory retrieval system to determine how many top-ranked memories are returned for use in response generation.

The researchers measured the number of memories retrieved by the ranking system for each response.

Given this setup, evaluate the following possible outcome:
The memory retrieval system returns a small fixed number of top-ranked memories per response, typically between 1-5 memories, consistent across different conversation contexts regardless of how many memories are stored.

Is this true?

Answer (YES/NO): YES